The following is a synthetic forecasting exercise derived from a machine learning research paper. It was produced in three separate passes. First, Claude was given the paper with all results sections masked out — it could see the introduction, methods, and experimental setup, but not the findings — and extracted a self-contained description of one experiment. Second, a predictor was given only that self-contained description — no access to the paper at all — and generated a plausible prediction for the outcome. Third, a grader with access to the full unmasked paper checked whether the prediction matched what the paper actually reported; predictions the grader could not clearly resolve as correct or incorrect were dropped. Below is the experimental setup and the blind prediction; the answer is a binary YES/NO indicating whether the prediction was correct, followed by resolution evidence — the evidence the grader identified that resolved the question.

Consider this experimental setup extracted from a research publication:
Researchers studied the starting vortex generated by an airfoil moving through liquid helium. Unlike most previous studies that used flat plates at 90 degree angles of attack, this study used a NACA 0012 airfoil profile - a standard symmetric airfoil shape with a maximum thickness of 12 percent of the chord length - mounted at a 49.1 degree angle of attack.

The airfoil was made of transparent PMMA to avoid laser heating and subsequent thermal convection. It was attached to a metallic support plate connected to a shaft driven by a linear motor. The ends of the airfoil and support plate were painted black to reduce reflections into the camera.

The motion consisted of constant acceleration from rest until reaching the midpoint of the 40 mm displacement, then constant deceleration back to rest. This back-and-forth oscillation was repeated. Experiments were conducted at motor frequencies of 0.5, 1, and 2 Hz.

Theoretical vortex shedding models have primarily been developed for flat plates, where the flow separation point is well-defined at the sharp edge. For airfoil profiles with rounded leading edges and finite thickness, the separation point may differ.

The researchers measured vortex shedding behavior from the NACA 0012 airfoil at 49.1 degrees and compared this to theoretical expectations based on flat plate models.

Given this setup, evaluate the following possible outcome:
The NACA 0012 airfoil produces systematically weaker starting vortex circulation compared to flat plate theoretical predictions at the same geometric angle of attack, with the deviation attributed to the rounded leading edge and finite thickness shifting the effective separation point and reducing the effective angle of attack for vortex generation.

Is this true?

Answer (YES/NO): NO